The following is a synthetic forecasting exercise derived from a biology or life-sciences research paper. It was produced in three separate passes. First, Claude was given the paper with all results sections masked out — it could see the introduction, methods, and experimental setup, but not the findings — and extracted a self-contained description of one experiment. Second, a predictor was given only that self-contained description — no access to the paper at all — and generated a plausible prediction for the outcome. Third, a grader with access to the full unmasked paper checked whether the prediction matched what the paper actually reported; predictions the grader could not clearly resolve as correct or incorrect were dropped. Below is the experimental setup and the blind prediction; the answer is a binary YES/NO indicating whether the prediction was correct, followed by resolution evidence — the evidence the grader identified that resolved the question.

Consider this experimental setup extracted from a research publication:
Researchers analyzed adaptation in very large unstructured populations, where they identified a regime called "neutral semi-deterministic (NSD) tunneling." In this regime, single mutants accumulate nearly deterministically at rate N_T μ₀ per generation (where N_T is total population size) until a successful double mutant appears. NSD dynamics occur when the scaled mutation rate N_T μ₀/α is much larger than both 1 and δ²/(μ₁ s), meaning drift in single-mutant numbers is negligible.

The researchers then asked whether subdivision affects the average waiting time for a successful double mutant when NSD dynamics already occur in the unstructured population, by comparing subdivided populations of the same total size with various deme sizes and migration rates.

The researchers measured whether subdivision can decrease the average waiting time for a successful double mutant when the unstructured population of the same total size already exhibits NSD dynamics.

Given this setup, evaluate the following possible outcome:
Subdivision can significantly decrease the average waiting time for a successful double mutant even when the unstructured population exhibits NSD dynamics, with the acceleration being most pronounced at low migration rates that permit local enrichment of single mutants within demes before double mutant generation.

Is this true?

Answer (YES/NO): NO